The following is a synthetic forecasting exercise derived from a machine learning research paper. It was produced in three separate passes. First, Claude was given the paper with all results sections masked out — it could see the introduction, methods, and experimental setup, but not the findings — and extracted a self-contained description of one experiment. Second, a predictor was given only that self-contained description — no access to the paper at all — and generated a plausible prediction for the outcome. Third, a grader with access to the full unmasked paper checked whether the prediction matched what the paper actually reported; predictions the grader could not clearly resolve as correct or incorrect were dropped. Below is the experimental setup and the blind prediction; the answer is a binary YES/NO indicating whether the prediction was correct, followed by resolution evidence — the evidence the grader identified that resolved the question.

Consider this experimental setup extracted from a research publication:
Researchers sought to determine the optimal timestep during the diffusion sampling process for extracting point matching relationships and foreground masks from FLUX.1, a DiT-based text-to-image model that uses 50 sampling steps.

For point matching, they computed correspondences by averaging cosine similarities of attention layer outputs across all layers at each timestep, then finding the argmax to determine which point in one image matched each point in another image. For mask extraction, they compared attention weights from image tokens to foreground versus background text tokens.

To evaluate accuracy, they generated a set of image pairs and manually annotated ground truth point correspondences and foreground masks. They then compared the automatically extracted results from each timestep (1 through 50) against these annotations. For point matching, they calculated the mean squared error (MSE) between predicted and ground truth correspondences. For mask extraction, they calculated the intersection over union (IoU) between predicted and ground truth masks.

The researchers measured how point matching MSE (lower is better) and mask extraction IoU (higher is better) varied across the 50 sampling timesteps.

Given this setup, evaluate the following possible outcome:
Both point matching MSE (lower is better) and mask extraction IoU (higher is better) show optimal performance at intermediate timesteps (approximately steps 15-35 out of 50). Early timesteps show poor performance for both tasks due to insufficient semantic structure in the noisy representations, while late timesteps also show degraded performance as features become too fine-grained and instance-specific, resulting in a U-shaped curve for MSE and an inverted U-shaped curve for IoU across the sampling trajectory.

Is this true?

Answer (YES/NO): NO